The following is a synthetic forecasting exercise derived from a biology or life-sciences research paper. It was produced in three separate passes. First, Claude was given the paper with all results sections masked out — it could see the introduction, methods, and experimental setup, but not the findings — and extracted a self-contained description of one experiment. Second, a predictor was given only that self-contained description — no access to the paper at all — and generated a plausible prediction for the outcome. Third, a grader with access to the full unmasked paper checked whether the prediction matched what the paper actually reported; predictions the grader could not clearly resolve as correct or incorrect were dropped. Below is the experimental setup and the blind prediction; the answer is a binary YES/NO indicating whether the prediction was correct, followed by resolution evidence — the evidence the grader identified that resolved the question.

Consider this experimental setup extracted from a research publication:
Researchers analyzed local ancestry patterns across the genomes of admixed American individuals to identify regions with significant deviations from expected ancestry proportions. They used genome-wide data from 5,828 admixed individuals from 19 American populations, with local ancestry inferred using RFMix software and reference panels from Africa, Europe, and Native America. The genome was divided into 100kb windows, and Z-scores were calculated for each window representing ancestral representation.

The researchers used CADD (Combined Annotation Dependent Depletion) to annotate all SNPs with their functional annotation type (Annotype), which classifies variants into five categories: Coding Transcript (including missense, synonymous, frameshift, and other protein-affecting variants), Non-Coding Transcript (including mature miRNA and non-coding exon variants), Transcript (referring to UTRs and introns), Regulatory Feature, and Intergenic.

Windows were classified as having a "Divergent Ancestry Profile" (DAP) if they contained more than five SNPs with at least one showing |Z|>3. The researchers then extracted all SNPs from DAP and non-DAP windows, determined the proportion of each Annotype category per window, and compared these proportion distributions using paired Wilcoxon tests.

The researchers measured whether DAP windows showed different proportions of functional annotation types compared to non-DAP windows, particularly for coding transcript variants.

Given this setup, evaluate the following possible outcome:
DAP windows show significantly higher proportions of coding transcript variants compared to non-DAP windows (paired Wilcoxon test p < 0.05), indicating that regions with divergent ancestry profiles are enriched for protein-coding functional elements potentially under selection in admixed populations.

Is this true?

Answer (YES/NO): YES